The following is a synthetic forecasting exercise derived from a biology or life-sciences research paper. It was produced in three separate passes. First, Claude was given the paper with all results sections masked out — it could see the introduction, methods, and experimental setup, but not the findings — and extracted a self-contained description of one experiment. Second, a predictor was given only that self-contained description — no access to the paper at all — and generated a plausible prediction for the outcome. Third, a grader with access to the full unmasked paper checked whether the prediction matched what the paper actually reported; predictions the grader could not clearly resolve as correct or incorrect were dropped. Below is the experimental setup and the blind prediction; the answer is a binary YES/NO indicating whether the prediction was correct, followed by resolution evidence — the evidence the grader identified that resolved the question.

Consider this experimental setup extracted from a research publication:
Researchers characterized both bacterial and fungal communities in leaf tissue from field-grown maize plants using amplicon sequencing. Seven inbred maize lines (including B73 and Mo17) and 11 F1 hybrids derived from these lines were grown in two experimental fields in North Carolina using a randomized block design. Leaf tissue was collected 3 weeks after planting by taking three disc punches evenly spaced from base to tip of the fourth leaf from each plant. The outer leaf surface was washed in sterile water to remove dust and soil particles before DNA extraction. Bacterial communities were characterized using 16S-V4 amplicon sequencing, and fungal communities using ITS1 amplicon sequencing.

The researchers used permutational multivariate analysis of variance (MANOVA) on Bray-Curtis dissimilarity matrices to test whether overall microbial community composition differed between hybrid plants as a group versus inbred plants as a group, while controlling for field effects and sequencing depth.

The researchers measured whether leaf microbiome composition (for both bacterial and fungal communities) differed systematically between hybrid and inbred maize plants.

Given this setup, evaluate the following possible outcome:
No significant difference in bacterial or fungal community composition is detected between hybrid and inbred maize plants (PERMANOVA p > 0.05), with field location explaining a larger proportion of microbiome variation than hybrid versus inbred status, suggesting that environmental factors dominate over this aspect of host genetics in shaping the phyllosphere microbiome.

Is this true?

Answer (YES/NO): NO